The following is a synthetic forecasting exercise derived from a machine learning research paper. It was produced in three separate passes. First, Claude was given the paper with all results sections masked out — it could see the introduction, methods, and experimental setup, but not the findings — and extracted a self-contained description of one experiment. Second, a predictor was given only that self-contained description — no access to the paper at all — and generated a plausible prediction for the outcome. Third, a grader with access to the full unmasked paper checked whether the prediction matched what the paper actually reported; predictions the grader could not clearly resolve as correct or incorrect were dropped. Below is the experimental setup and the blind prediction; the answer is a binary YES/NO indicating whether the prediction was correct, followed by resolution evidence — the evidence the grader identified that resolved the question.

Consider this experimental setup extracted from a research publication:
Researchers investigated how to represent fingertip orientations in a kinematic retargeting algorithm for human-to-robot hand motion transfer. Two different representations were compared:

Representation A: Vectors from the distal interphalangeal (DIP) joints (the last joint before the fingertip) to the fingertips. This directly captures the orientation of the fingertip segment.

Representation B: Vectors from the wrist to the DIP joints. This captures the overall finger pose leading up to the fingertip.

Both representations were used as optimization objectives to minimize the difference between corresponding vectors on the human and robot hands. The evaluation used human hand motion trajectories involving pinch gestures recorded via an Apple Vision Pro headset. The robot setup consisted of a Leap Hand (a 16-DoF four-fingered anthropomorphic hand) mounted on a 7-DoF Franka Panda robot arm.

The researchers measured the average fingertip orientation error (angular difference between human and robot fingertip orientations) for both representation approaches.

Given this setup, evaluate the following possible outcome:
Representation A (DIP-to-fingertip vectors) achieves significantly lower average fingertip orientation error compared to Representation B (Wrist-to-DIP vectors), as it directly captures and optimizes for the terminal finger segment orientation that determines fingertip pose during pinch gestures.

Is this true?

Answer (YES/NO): YES